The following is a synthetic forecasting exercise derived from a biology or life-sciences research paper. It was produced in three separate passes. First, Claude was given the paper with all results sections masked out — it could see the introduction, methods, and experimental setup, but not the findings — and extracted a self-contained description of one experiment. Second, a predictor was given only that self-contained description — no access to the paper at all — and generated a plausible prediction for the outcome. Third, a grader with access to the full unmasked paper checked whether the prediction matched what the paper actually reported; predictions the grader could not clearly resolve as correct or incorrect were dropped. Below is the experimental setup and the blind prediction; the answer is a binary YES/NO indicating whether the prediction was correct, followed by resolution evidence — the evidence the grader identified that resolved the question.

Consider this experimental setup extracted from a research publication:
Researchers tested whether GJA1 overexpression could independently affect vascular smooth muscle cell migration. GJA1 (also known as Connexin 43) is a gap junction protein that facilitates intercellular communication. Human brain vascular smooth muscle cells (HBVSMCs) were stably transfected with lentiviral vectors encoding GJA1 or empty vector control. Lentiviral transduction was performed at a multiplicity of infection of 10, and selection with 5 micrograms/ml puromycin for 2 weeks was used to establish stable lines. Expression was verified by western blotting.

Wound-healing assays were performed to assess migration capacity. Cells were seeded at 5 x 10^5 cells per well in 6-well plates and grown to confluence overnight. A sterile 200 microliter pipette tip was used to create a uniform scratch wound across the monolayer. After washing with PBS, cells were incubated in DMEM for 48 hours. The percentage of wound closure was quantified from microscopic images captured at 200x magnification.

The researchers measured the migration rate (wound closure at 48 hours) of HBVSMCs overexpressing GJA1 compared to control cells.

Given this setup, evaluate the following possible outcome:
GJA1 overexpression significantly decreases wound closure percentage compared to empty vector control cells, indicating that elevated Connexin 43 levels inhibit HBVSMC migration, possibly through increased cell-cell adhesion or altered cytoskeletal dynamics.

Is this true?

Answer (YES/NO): NO